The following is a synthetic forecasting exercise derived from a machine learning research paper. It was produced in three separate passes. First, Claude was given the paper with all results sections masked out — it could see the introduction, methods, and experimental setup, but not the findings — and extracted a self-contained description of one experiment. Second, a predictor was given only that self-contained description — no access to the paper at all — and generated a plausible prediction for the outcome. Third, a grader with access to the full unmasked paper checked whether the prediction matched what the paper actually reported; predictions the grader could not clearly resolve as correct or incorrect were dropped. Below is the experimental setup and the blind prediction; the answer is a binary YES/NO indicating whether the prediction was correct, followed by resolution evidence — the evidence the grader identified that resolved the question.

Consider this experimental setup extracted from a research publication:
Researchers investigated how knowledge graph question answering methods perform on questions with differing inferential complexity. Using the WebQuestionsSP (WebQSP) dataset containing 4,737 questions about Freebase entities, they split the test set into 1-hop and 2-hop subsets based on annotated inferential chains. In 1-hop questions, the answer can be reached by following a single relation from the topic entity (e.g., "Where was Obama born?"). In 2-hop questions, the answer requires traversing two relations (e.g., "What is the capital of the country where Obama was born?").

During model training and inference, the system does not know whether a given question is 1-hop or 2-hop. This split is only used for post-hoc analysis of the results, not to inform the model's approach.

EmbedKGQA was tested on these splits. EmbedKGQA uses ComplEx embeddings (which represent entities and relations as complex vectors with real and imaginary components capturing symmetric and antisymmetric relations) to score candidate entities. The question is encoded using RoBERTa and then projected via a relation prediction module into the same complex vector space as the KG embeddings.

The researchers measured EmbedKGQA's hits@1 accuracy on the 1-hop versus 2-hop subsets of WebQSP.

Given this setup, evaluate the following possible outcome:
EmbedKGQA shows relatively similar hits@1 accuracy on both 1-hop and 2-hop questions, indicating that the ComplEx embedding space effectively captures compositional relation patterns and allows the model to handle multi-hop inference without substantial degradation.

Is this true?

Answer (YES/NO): NO